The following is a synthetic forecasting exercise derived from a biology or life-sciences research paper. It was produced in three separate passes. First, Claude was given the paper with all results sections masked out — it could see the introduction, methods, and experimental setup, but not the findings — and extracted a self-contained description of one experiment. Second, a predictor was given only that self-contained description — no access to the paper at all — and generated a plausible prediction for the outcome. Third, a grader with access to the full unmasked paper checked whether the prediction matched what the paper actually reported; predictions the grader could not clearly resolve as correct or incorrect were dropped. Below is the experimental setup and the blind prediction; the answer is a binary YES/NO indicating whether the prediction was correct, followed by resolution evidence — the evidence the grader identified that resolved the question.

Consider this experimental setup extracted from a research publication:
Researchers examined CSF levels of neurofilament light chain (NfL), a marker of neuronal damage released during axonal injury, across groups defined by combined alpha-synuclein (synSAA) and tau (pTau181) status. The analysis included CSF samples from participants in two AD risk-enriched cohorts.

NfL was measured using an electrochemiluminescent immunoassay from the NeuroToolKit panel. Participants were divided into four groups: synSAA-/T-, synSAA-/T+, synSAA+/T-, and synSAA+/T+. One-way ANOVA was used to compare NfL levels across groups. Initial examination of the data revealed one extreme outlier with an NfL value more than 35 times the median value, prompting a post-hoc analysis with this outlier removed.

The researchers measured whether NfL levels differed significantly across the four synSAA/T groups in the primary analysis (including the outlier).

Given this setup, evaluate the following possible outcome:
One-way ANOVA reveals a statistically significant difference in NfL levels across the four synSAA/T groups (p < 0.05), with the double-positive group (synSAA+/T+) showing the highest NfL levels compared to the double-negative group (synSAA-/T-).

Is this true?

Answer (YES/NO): NO